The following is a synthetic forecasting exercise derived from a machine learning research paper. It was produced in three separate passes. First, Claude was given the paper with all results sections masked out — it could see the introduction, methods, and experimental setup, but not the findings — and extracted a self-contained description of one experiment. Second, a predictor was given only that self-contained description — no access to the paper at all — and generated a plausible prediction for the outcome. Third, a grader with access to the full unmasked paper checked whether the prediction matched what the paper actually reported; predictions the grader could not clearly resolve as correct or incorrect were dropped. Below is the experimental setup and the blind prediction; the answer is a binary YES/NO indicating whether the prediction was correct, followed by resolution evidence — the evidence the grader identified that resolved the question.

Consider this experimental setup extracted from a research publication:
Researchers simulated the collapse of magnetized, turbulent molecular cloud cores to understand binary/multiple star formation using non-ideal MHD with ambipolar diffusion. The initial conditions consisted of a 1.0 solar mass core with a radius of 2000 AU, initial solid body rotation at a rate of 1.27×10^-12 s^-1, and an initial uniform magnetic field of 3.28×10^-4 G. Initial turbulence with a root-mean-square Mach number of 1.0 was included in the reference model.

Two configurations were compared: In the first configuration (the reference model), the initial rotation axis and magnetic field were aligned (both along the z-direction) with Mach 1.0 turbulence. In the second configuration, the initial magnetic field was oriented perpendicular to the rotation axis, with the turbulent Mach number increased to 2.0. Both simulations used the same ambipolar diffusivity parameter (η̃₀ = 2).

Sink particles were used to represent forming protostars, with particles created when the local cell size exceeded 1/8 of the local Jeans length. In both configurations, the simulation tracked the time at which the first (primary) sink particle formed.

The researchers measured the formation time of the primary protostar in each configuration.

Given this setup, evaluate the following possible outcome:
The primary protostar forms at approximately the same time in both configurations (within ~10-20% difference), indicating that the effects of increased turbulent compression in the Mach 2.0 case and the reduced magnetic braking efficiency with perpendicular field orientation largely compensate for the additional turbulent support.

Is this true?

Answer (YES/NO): NO